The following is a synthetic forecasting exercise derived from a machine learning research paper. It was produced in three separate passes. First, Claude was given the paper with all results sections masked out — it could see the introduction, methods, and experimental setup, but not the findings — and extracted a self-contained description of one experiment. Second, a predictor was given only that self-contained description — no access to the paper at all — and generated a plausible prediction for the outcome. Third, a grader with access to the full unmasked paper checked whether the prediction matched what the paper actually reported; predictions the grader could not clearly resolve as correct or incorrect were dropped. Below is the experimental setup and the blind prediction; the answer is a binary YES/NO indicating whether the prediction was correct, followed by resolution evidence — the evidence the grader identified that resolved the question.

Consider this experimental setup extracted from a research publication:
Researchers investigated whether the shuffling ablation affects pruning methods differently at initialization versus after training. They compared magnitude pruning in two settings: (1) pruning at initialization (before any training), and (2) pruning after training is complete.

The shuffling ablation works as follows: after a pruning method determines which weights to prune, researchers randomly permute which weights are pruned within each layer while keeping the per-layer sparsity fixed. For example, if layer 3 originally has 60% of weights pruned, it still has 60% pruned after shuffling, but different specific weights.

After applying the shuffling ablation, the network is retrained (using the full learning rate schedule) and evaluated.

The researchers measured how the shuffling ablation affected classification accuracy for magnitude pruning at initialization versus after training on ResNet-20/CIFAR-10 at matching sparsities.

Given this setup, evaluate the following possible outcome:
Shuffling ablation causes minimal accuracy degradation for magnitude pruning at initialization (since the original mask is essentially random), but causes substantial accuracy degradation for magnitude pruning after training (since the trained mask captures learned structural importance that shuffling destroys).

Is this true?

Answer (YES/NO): YES